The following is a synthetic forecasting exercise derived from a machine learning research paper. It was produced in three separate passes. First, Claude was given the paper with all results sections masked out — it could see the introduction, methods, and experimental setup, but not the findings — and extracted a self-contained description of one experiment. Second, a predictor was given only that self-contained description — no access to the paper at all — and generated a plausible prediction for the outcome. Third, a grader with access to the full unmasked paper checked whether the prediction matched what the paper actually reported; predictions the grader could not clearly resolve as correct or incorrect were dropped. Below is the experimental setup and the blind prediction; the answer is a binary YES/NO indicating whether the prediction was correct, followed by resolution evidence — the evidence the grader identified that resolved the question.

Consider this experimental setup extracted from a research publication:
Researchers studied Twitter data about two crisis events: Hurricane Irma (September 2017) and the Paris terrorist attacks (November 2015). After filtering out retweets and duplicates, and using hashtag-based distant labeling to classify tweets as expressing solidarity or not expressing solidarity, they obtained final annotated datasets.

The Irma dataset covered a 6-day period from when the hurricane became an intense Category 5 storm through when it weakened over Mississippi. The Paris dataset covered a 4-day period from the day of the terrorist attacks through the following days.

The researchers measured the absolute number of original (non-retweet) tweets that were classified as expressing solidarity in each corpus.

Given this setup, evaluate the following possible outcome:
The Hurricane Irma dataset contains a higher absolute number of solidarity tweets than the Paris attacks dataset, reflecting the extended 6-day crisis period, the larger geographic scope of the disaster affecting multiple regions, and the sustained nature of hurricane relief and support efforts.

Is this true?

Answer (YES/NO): NO